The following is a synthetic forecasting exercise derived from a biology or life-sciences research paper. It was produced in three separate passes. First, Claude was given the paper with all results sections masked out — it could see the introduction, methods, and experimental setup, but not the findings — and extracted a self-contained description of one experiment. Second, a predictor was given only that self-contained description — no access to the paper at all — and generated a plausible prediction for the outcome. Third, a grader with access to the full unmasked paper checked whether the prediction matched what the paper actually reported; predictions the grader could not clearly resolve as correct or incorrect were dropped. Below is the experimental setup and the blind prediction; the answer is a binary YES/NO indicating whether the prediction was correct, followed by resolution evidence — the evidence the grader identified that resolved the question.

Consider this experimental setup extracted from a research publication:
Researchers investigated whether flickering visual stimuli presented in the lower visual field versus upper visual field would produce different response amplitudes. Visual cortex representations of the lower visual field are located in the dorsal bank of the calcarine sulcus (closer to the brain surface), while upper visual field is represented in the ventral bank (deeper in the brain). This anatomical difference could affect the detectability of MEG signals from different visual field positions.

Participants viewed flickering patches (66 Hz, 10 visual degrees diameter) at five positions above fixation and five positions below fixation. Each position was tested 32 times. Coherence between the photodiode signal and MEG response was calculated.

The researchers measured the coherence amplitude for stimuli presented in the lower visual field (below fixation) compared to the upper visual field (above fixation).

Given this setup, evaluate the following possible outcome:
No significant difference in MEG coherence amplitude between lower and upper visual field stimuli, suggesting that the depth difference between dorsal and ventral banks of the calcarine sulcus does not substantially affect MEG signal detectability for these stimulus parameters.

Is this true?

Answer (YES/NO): NO